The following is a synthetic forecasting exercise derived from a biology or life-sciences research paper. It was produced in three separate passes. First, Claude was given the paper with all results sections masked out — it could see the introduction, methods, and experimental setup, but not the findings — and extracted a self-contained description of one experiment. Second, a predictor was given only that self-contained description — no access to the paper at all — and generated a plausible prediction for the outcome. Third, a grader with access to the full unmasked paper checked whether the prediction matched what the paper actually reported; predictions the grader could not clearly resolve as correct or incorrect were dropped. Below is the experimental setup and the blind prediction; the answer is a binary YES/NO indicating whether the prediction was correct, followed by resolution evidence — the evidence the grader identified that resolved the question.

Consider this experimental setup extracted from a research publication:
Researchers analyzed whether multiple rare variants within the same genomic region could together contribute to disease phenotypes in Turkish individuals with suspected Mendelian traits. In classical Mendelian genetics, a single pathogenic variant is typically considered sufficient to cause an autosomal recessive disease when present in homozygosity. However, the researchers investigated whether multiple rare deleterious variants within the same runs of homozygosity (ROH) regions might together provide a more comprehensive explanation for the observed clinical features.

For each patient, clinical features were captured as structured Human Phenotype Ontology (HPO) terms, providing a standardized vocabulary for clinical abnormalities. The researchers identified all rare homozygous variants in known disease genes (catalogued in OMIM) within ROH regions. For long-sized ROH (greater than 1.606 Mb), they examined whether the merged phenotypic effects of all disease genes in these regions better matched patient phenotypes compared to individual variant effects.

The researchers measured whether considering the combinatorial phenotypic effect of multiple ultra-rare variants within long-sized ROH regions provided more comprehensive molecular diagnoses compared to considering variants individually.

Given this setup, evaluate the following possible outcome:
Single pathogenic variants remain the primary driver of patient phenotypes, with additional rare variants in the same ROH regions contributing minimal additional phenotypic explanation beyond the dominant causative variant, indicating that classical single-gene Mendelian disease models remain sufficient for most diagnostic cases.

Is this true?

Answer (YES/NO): NO